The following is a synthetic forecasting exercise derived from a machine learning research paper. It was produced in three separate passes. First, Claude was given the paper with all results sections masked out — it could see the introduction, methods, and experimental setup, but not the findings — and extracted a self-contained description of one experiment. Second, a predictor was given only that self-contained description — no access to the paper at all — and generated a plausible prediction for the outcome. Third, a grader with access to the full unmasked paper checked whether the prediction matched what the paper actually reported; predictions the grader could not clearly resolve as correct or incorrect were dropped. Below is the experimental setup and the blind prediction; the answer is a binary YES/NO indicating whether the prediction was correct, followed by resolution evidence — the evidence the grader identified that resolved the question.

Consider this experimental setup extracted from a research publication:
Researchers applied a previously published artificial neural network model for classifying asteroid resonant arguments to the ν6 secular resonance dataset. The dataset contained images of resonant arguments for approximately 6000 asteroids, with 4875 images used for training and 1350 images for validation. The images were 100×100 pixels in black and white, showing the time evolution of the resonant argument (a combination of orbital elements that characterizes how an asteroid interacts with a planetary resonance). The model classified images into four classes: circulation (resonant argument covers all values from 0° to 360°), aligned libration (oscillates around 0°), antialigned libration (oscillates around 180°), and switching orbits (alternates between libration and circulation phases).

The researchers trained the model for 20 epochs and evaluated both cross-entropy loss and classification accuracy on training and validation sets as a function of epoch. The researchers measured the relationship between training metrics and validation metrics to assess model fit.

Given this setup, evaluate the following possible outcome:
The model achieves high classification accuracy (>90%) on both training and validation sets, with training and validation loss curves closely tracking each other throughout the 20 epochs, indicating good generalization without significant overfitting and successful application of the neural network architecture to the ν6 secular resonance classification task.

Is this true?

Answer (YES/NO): NO